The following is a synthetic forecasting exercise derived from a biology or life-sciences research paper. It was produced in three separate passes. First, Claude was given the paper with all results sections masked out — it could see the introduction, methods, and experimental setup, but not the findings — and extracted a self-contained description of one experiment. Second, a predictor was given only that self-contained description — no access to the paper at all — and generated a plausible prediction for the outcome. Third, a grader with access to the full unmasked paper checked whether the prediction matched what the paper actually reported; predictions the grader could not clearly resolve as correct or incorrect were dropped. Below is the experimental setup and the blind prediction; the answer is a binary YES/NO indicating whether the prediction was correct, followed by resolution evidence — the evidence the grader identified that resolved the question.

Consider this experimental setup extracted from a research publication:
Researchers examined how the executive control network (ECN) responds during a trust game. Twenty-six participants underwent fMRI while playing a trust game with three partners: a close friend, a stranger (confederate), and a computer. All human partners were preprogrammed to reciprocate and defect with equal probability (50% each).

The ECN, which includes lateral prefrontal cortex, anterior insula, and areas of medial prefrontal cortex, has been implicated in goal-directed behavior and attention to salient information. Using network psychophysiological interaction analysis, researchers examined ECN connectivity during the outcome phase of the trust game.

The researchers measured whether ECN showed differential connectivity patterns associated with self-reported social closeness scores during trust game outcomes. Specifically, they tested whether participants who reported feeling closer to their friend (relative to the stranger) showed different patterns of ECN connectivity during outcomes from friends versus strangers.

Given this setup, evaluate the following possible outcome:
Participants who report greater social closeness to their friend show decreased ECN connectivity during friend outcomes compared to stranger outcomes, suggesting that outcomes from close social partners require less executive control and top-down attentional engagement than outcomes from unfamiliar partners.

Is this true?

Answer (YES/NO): NO